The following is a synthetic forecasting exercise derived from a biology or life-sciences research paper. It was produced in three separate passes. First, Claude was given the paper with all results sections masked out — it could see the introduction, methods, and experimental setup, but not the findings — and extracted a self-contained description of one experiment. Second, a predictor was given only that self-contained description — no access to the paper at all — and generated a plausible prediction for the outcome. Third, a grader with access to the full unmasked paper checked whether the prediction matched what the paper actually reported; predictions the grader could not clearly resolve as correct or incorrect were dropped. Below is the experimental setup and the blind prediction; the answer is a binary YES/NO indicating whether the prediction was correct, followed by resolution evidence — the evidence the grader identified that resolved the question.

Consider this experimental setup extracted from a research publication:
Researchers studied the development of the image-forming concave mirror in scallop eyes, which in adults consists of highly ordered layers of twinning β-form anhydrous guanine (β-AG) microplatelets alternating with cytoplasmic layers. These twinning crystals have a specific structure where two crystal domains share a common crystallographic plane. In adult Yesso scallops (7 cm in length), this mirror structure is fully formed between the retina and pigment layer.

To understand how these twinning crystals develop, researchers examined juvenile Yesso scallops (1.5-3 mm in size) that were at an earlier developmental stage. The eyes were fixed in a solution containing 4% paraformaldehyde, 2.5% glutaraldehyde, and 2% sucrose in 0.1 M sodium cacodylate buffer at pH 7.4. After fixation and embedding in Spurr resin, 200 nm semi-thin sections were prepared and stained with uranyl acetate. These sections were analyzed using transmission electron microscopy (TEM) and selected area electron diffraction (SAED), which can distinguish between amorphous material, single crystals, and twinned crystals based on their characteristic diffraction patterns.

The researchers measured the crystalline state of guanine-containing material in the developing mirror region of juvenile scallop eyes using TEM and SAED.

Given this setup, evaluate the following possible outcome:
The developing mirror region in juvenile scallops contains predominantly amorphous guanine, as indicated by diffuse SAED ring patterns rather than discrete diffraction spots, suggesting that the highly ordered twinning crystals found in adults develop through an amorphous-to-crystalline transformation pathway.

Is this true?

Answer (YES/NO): NO